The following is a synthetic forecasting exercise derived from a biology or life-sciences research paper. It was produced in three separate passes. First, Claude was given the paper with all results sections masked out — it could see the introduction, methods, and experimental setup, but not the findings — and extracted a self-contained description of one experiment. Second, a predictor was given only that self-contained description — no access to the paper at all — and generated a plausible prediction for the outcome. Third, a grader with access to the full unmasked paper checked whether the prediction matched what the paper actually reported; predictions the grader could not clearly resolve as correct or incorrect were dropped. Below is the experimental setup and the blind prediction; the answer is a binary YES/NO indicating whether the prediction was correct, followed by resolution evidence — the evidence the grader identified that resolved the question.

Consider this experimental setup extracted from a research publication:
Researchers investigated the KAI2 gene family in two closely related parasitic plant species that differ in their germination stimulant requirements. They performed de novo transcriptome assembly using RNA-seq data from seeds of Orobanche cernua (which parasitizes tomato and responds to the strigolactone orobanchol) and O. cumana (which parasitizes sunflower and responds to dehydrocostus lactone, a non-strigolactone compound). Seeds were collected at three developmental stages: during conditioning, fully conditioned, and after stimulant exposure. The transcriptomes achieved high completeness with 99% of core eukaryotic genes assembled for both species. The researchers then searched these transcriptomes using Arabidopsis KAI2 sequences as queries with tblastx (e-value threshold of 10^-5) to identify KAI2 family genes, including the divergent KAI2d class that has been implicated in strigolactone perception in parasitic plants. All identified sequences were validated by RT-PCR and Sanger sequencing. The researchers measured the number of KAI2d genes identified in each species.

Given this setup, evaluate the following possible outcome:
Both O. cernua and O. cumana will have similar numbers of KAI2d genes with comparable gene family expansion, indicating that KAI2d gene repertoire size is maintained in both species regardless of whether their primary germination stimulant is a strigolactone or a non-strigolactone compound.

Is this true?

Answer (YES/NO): NO